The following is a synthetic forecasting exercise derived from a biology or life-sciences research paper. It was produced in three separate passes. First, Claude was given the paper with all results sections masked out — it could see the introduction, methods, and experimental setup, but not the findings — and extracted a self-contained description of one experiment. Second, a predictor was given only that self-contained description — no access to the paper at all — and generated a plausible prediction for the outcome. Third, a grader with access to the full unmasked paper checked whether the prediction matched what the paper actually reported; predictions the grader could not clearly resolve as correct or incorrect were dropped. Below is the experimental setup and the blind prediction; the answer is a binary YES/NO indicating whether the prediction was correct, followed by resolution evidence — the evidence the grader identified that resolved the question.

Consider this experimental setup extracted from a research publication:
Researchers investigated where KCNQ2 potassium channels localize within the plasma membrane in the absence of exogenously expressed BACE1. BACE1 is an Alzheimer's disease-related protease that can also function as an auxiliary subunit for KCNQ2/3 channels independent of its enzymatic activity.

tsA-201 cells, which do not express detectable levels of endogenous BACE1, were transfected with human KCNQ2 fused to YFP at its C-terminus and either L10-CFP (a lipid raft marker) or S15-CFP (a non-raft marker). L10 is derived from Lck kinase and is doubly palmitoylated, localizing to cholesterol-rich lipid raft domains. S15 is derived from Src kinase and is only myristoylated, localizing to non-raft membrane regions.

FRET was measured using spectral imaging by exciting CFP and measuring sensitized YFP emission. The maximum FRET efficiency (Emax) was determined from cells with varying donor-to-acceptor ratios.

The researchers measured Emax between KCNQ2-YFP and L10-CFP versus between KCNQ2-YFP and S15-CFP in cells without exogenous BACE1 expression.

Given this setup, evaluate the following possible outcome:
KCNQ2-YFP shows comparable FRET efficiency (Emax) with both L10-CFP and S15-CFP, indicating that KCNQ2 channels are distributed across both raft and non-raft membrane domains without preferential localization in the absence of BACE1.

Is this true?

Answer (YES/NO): NO